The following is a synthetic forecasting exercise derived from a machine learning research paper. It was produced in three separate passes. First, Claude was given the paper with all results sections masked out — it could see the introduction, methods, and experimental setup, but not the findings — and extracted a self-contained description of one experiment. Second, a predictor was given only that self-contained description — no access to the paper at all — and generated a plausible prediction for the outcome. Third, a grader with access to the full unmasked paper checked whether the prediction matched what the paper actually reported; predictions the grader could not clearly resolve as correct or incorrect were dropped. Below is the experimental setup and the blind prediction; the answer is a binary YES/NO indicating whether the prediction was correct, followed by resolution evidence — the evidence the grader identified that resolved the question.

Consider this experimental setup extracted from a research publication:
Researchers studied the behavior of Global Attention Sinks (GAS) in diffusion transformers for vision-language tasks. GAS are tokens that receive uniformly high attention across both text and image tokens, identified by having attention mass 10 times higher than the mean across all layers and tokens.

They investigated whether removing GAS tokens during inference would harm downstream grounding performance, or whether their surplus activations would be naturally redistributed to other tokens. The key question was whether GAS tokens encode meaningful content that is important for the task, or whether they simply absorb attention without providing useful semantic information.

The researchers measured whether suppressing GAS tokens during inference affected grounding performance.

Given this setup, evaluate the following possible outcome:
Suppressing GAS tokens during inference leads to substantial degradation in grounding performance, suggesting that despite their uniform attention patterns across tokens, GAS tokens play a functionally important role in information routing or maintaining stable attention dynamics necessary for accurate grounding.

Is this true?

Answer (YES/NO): NO